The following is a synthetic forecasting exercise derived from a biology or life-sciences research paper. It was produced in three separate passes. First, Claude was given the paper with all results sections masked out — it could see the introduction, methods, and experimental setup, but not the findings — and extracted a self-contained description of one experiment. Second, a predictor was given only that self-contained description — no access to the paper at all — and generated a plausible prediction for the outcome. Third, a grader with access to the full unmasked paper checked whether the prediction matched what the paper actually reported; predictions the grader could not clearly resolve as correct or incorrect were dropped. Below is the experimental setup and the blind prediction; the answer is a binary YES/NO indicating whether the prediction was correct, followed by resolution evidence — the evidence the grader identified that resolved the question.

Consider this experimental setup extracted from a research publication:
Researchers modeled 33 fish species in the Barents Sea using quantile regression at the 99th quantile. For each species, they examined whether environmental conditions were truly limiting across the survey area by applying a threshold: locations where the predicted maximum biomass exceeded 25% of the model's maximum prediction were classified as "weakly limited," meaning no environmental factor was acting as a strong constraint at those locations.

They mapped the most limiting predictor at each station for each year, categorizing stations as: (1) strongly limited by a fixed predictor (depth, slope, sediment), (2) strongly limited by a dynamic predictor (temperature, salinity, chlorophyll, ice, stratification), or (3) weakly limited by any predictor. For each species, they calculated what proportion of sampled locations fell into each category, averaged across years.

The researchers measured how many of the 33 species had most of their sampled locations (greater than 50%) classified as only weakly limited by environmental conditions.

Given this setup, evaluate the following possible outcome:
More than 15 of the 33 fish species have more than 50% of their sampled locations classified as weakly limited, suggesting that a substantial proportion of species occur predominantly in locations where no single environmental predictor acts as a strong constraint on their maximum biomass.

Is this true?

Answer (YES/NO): NO